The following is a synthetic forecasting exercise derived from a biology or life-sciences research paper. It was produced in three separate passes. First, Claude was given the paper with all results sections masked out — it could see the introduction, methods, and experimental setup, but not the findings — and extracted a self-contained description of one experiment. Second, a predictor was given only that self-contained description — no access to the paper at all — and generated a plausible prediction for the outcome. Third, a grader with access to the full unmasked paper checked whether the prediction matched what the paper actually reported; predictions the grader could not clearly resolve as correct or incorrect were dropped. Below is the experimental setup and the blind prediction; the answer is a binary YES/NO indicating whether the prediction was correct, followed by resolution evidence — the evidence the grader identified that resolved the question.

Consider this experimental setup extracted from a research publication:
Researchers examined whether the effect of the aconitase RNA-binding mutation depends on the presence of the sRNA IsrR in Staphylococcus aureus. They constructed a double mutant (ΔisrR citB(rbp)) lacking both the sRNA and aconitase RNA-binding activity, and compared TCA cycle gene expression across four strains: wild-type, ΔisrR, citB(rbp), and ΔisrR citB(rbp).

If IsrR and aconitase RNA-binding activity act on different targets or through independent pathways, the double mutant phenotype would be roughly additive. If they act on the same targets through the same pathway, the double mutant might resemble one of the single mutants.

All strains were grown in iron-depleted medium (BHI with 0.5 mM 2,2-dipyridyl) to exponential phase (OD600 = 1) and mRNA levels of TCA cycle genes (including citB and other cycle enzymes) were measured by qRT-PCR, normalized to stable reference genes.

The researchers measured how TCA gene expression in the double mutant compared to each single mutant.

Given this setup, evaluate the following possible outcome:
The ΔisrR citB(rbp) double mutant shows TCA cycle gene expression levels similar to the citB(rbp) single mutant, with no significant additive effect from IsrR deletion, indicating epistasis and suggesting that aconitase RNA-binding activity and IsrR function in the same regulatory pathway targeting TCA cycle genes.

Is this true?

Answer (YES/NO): NO